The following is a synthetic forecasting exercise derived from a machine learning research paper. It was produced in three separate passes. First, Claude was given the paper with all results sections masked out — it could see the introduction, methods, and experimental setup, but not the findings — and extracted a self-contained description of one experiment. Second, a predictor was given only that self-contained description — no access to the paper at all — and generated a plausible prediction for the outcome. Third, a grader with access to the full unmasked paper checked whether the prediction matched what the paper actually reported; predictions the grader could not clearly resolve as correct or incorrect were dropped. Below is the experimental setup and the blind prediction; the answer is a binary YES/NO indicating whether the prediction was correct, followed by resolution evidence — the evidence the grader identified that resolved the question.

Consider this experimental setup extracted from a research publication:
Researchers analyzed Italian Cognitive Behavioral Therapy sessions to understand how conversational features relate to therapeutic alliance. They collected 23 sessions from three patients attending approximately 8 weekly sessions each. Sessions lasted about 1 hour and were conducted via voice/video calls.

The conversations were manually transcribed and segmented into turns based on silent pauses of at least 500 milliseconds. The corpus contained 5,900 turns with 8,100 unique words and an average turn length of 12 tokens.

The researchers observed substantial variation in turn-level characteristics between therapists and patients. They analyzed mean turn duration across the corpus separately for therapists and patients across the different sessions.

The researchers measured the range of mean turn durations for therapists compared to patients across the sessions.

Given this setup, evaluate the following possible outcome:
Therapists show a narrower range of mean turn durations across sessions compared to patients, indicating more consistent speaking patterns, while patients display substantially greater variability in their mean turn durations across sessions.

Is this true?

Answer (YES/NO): NO